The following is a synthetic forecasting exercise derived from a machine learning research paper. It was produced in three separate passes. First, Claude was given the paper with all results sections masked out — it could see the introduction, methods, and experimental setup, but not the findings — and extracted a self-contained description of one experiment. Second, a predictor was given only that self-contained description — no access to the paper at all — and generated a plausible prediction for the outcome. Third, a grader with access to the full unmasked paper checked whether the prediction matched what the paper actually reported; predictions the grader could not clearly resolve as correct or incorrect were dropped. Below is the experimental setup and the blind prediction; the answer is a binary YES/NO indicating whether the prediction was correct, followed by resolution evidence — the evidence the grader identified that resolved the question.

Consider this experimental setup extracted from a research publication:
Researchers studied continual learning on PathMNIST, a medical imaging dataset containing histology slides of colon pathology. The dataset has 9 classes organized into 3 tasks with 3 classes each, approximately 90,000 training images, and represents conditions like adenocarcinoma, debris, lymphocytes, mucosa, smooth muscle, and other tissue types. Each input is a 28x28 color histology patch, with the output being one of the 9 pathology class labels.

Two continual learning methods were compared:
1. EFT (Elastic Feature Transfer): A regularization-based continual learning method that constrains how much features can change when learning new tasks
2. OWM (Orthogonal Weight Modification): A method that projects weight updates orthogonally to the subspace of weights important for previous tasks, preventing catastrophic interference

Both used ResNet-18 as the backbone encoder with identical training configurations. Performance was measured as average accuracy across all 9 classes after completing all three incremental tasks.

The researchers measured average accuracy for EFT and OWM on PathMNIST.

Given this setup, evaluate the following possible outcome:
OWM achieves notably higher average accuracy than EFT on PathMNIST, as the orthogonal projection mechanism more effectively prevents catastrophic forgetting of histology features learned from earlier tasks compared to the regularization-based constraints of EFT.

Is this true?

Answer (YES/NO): NO